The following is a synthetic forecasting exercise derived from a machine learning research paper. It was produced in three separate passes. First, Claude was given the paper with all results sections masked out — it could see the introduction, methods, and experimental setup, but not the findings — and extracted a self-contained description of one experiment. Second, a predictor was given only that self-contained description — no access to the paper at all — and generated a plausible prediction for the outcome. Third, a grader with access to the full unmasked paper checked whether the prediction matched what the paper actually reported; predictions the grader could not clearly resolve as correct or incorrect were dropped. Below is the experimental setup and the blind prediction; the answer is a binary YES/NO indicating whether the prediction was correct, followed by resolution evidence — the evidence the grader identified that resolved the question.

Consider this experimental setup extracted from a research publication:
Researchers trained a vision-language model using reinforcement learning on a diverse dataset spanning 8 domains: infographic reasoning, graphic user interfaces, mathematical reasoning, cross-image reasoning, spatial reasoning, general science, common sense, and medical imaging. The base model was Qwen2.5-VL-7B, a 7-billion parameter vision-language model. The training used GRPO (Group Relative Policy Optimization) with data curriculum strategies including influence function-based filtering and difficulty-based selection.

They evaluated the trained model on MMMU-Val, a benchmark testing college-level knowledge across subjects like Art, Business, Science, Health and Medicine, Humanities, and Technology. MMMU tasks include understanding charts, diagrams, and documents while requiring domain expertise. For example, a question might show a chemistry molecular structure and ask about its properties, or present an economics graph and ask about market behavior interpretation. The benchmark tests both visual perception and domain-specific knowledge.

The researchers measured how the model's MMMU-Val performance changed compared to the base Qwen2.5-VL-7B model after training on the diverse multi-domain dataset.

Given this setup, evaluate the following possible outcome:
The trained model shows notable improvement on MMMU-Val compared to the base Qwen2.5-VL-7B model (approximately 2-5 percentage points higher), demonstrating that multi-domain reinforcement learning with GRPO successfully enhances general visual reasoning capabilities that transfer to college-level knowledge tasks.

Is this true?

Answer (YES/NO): NO